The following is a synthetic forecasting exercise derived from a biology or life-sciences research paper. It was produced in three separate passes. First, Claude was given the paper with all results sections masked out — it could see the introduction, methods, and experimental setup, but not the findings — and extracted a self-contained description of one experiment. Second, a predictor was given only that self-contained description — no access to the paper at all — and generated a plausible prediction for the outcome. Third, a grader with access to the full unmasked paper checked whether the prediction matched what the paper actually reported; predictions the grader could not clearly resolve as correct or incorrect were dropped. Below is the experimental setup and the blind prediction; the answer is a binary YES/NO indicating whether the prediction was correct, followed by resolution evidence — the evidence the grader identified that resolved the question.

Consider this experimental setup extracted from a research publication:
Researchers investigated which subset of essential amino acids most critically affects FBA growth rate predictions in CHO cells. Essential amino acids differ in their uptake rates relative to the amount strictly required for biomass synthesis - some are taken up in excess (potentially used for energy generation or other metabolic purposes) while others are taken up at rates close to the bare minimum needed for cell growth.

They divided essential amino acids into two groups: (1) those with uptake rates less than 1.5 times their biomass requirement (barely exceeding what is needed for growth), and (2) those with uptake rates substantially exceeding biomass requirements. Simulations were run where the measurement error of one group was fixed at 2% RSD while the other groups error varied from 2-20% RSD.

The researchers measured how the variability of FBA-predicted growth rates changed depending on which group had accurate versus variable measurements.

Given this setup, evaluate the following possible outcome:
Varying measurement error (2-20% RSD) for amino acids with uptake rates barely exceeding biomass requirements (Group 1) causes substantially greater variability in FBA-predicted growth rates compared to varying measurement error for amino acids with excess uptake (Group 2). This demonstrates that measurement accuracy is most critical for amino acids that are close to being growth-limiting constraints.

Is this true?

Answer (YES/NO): YES